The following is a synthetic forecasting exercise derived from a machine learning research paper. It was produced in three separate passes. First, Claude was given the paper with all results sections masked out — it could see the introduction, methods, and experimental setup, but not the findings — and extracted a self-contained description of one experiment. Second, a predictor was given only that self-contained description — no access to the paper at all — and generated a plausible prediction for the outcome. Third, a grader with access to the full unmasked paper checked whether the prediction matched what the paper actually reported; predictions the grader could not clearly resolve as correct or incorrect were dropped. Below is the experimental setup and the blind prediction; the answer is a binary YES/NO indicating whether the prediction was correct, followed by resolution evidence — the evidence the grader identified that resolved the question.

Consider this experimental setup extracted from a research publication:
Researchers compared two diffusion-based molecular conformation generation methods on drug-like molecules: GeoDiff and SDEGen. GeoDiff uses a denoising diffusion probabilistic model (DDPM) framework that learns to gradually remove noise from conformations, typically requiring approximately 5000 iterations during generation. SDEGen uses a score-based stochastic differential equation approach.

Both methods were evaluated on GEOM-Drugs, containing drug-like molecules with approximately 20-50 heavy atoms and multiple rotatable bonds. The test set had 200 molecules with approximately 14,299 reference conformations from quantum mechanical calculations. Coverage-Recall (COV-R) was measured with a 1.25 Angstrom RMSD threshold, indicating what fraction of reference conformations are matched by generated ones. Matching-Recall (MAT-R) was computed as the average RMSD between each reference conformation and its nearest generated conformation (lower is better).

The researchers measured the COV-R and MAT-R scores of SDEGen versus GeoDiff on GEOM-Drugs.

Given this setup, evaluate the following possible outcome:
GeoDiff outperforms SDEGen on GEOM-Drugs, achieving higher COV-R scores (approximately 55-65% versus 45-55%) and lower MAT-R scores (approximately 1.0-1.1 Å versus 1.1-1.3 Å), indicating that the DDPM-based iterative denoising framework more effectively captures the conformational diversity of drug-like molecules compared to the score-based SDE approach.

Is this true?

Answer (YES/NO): NO